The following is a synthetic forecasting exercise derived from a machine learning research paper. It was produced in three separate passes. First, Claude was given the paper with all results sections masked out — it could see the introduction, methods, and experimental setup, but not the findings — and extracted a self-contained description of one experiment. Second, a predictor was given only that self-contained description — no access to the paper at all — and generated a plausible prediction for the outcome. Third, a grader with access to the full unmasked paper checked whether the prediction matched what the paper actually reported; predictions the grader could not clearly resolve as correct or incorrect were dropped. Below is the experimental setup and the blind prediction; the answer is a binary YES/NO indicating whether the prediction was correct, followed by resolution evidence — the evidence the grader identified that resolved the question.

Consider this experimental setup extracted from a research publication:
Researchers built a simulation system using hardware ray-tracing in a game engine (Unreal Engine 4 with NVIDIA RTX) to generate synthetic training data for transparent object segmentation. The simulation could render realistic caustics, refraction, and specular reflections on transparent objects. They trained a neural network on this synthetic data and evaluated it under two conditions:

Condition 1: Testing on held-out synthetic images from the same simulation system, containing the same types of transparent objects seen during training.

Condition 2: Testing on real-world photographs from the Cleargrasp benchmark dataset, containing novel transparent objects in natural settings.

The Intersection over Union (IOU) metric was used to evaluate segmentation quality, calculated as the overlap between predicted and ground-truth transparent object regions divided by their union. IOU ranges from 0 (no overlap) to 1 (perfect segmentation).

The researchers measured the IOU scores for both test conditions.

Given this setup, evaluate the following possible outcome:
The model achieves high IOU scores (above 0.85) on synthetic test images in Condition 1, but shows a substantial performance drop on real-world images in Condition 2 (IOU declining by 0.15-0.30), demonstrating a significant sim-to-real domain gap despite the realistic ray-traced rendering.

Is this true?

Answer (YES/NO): NO